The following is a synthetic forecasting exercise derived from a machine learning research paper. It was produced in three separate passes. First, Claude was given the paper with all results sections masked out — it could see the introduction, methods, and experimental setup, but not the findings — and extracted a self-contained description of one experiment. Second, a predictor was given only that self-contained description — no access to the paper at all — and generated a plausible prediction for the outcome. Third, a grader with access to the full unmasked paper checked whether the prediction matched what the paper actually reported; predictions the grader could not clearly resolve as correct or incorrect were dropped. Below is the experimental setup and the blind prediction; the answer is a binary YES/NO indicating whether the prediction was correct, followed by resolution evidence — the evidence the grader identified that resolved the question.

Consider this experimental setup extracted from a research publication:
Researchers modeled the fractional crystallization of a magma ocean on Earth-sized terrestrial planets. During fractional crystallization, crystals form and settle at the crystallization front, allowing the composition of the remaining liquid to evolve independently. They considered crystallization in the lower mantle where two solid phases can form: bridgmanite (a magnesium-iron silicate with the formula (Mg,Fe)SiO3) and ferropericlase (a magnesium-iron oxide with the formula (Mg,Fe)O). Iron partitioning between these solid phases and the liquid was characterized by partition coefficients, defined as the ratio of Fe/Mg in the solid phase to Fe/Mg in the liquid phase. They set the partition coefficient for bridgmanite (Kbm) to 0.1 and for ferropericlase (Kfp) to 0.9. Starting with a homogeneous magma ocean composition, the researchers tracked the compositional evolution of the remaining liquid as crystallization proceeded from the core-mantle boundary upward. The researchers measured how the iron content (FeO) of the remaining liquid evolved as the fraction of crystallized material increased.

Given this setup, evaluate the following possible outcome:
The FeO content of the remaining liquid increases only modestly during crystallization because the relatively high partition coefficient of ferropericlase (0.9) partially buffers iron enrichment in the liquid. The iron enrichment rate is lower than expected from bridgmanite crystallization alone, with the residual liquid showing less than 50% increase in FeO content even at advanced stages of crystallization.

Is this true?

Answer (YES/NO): NO